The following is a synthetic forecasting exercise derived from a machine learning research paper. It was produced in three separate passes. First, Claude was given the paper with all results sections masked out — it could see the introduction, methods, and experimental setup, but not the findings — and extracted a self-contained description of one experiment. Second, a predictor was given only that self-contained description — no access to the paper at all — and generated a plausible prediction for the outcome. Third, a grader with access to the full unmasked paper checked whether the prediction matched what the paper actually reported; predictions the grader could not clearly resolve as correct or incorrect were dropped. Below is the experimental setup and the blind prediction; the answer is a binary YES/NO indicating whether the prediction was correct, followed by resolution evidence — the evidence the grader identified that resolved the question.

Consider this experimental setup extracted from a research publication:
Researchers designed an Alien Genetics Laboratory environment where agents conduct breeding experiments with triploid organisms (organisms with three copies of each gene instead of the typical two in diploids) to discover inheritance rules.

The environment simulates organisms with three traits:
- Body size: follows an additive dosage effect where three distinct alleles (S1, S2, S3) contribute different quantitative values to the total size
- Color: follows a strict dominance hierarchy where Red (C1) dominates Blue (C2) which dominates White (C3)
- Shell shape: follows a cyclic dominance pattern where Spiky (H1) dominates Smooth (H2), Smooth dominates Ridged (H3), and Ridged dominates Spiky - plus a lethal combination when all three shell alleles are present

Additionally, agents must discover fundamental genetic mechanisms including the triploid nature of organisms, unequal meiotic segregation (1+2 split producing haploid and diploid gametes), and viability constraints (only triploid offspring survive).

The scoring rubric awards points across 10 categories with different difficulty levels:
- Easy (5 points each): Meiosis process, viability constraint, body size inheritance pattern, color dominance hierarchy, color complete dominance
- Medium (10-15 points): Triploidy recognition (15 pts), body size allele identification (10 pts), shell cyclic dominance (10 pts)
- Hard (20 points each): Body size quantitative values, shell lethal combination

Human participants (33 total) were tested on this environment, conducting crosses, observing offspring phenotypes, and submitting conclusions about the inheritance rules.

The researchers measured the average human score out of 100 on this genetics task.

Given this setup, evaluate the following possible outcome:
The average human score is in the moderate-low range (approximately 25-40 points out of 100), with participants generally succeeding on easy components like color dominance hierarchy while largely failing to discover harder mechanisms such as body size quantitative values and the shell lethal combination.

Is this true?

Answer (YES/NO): NO